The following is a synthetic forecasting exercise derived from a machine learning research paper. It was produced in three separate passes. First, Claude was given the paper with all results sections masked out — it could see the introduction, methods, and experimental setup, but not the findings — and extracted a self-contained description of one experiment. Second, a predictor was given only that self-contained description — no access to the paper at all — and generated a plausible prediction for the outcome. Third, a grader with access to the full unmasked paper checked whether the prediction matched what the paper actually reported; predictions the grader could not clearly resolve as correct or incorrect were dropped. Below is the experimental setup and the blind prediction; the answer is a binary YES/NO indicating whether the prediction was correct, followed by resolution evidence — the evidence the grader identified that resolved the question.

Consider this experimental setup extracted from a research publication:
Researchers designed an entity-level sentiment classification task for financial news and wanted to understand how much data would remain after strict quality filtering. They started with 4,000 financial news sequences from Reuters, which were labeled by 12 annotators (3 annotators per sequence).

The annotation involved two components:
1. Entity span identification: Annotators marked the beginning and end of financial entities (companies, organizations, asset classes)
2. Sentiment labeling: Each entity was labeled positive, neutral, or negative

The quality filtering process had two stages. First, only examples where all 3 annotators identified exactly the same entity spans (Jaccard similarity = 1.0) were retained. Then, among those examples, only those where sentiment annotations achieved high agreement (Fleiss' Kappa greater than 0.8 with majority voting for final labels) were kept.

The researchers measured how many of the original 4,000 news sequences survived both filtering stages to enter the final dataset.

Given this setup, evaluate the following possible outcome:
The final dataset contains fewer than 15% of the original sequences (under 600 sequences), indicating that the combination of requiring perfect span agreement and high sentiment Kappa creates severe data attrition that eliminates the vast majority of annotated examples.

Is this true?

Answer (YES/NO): NO